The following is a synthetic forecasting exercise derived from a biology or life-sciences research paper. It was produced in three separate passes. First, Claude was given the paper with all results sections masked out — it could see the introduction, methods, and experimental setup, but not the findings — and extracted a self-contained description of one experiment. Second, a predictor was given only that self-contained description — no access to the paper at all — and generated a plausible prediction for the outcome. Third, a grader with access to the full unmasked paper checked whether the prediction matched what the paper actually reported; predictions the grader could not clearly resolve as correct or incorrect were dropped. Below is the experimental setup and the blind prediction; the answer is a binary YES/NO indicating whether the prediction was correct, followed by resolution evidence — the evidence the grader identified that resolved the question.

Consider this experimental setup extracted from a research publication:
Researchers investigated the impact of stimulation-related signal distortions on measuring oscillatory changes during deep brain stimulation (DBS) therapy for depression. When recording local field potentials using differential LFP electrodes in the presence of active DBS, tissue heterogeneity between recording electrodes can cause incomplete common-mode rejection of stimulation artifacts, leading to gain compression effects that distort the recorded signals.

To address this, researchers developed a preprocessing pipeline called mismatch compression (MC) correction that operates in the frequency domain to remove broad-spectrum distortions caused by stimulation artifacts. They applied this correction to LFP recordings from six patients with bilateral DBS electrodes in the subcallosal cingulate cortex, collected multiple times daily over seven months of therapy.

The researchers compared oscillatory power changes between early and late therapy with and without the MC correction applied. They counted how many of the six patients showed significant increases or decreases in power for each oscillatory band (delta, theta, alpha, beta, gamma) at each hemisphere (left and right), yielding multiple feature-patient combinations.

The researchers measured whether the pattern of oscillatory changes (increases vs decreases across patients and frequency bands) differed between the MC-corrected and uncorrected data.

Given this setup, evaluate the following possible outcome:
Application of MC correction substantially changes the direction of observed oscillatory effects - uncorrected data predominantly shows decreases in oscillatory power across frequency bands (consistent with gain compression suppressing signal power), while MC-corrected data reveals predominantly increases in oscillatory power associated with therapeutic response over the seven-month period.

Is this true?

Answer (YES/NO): NO